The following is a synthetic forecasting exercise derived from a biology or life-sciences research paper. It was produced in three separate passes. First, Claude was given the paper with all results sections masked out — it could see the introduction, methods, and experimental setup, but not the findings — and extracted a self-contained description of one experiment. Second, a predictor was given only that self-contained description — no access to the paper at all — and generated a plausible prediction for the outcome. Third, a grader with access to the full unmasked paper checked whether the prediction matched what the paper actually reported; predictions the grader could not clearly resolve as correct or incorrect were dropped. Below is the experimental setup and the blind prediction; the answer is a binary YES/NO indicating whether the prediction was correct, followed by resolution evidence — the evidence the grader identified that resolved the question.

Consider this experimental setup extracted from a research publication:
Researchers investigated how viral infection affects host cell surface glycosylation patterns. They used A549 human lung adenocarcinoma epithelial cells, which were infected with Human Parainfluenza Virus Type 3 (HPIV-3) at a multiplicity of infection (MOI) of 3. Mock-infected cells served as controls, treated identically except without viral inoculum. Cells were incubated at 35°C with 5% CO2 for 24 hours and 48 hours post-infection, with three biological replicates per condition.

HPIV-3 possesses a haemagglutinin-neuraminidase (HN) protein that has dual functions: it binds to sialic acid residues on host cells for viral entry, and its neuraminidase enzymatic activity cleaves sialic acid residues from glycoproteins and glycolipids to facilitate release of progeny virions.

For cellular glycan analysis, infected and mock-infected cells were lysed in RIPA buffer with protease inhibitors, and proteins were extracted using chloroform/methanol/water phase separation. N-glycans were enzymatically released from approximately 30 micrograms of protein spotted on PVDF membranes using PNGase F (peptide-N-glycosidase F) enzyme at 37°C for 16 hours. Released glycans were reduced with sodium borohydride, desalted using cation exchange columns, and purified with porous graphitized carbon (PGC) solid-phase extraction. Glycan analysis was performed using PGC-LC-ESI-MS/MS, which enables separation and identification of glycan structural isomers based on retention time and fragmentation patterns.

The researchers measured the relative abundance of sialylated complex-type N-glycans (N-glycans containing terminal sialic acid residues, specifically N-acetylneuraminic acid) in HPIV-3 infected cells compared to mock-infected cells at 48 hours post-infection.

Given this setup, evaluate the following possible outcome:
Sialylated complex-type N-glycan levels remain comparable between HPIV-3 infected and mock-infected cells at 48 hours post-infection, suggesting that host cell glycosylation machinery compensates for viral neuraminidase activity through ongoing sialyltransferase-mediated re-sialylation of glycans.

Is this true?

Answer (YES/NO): NO